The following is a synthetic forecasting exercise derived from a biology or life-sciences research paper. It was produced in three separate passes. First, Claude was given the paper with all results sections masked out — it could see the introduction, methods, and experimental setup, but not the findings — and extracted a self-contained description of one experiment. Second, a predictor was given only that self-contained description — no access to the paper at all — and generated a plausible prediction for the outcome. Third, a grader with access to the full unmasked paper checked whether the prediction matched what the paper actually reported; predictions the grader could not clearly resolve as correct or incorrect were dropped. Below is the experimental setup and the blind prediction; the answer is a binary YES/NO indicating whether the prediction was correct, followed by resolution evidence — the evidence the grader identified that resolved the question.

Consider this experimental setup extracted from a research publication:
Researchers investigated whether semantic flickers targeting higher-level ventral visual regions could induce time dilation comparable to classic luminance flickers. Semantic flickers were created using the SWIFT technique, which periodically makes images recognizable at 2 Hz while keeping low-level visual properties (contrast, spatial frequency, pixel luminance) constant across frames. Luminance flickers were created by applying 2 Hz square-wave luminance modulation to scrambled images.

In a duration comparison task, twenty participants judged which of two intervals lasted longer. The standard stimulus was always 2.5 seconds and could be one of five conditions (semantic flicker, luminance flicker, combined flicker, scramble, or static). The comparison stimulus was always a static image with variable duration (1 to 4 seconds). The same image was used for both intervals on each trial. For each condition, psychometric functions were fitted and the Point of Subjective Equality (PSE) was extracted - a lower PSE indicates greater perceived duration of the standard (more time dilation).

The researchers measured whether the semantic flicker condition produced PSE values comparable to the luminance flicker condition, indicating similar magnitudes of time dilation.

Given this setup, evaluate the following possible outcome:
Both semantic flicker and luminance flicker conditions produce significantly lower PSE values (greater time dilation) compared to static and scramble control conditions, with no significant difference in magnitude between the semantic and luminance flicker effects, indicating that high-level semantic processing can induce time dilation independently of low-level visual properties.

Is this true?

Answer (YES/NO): NO